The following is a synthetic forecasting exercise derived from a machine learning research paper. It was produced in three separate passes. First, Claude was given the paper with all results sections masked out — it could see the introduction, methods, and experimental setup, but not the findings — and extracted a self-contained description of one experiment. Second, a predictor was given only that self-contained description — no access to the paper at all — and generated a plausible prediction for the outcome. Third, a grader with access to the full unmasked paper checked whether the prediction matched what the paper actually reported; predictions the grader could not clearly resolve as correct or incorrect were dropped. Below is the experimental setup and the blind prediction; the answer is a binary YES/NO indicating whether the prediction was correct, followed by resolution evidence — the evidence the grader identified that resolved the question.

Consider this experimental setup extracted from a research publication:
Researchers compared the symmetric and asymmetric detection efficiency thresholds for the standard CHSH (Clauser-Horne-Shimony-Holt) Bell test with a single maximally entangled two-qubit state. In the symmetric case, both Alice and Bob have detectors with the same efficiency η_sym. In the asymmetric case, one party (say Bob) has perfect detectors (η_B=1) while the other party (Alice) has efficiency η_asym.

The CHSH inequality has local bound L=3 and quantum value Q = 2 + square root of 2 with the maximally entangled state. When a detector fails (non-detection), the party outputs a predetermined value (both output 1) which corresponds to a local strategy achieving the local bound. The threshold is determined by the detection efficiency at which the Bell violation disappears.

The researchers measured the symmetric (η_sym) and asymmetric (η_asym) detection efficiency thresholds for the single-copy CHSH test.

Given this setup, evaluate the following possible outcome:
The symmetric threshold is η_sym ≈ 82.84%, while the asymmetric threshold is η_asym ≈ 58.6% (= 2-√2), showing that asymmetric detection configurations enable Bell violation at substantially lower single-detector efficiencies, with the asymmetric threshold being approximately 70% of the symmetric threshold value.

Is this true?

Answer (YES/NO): NO